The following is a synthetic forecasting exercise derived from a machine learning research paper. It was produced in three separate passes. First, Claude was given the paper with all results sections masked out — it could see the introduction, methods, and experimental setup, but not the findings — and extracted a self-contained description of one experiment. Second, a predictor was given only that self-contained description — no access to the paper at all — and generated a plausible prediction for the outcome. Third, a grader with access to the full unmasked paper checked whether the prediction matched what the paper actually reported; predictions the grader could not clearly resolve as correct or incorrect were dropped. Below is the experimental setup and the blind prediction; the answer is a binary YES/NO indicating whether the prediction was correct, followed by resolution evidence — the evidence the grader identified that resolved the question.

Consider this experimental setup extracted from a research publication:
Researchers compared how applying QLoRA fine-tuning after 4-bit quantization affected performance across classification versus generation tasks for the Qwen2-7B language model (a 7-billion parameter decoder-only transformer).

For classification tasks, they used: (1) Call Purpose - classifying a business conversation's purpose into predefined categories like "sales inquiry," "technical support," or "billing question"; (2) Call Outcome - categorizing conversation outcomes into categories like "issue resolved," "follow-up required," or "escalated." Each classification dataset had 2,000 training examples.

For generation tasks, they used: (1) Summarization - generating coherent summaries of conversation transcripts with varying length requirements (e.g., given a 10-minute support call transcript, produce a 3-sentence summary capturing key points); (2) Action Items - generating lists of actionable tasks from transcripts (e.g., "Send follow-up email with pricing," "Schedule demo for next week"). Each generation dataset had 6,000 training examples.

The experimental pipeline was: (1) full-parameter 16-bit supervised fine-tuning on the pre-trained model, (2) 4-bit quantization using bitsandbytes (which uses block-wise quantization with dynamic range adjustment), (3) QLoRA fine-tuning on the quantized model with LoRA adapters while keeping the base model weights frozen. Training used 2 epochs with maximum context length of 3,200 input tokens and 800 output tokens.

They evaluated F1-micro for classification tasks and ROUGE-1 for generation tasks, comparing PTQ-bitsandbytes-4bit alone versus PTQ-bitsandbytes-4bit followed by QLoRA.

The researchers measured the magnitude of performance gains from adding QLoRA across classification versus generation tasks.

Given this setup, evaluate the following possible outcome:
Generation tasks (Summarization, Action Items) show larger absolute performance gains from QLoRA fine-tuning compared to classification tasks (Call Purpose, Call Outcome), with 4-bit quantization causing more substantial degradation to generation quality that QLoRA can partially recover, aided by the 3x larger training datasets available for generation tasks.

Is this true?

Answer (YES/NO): NO